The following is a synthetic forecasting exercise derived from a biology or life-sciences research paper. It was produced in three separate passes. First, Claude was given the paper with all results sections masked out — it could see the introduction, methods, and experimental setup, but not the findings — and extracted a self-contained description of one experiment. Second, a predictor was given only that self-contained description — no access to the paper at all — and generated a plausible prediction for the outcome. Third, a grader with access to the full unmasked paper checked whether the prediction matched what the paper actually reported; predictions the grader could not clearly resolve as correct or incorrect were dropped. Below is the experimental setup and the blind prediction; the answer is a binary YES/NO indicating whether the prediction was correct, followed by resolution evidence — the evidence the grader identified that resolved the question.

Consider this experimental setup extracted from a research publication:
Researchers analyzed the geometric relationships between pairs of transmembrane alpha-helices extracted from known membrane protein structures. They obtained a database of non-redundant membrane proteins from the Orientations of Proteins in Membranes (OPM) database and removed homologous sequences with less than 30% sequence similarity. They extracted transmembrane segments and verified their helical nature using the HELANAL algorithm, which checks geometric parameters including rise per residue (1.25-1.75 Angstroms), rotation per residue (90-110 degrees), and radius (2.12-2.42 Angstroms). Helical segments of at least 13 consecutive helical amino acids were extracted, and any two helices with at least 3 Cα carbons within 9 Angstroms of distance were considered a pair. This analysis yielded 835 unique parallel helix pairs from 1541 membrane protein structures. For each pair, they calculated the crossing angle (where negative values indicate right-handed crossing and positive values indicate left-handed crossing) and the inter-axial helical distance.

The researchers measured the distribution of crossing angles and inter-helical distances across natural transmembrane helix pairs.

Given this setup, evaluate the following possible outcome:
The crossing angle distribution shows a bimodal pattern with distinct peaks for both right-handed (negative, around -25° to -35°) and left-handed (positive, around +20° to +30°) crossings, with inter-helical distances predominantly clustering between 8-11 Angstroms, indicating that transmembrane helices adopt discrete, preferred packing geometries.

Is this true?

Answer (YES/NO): NO